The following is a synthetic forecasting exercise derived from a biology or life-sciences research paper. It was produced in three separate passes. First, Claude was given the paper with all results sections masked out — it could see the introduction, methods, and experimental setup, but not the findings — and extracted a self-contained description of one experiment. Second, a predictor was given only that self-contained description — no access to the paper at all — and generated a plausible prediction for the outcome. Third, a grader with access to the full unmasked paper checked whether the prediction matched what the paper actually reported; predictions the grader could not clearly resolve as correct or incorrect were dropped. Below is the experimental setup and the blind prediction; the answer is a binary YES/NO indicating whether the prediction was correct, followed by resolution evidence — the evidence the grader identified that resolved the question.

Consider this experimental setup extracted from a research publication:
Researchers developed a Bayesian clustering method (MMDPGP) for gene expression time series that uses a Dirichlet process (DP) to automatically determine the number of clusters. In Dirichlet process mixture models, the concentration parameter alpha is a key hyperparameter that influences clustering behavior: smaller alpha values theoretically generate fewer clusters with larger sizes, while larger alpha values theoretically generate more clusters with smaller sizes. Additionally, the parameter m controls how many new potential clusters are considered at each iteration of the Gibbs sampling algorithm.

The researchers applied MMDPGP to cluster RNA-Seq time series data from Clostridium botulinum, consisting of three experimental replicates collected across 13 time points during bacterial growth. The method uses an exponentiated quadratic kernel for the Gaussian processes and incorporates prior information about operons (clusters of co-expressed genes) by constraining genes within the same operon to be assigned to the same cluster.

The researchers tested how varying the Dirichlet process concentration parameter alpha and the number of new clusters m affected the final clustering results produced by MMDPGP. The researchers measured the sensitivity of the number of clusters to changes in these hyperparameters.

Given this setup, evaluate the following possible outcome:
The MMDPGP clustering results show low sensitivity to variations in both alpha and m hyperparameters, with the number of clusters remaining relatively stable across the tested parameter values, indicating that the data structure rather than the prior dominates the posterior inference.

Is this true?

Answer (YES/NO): YES